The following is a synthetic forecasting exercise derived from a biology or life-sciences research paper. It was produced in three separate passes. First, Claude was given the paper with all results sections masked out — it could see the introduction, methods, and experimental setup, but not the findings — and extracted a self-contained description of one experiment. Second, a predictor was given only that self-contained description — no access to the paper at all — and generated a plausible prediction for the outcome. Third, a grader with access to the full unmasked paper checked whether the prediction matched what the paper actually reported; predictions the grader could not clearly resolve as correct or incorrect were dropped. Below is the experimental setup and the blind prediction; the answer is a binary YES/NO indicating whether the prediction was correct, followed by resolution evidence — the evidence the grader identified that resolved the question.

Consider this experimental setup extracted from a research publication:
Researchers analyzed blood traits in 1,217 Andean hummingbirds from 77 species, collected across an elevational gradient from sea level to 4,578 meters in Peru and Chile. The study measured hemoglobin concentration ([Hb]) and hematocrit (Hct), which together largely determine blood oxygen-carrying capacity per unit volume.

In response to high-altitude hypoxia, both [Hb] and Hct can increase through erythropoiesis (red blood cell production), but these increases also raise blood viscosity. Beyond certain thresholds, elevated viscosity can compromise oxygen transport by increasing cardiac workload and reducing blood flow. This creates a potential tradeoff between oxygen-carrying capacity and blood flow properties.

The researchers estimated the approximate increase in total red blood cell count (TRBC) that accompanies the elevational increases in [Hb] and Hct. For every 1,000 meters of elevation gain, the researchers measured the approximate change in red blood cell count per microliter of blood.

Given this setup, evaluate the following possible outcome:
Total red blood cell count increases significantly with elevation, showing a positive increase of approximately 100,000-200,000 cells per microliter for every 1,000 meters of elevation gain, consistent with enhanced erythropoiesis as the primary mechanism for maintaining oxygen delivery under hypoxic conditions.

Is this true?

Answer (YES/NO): NO